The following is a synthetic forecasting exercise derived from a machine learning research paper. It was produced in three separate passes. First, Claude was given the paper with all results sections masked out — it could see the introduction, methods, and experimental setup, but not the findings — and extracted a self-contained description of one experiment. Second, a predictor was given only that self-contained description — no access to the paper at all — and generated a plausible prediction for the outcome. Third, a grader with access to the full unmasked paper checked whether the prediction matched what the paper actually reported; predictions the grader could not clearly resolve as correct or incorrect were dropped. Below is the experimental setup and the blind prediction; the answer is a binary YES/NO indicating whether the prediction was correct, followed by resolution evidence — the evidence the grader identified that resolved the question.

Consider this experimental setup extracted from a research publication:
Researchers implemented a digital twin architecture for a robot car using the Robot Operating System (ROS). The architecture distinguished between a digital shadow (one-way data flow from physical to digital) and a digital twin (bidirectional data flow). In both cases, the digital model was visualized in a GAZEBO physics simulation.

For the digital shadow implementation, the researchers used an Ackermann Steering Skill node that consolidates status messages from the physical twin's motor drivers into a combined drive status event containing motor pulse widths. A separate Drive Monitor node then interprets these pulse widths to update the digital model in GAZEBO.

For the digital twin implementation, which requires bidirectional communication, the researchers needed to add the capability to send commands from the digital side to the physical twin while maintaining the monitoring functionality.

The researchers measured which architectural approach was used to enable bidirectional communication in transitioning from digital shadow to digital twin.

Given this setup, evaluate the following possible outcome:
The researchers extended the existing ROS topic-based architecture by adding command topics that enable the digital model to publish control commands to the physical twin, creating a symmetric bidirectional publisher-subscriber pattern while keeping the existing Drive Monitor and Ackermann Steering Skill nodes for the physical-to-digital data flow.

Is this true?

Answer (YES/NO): NO